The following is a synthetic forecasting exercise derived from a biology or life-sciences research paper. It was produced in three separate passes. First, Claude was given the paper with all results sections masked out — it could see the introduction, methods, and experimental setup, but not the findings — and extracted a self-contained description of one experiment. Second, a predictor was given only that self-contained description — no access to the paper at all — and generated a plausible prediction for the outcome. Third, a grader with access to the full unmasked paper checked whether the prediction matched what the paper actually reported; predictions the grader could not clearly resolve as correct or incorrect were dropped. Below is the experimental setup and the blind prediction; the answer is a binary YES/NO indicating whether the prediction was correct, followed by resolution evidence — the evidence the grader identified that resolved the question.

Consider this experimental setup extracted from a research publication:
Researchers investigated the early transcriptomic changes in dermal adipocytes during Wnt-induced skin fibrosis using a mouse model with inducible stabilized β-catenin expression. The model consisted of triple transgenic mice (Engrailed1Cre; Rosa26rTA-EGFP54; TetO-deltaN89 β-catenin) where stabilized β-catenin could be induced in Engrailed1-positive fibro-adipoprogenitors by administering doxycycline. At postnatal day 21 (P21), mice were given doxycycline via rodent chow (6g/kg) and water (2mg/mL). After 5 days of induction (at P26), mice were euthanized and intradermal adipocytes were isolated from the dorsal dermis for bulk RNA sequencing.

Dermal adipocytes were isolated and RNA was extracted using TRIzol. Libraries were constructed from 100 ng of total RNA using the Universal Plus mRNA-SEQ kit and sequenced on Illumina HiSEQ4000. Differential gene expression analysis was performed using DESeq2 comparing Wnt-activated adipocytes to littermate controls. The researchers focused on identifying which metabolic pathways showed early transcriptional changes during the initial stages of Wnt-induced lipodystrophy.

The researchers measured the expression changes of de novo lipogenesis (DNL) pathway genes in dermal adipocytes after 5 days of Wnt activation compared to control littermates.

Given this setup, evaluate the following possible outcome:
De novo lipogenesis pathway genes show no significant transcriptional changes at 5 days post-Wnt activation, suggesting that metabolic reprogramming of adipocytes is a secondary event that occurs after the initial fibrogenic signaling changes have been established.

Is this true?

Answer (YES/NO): NO